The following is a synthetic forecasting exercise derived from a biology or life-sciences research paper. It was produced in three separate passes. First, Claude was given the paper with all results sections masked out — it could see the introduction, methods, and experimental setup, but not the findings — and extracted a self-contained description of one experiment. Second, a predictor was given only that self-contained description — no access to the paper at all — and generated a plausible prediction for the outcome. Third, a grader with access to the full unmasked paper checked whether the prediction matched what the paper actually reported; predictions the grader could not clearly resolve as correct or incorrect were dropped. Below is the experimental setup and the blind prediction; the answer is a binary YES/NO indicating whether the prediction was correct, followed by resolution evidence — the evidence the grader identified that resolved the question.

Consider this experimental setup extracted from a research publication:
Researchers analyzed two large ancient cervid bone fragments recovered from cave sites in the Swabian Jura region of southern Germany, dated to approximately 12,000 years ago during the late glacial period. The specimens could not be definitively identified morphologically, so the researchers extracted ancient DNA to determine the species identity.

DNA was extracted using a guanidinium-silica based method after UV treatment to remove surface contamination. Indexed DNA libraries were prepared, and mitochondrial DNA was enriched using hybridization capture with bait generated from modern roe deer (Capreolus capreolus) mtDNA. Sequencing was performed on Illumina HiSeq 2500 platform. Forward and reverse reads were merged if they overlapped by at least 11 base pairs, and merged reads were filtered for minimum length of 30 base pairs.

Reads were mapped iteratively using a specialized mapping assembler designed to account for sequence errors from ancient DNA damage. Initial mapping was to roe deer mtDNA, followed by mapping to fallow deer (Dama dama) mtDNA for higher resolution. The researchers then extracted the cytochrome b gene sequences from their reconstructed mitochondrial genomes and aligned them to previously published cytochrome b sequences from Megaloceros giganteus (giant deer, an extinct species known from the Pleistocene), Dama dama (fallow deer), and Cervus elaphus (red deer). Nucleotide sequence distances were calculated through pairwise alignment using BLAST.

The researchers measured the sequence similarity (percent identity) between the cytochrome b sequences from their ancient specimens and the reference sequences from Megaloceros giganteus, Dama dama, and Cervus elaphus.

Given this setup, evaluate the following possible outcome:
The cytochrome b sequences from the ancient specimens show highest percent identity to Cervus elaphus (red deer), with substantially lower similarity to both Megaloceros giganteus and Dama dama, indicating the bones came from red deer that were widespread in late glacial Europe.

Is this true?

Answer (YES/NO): NO